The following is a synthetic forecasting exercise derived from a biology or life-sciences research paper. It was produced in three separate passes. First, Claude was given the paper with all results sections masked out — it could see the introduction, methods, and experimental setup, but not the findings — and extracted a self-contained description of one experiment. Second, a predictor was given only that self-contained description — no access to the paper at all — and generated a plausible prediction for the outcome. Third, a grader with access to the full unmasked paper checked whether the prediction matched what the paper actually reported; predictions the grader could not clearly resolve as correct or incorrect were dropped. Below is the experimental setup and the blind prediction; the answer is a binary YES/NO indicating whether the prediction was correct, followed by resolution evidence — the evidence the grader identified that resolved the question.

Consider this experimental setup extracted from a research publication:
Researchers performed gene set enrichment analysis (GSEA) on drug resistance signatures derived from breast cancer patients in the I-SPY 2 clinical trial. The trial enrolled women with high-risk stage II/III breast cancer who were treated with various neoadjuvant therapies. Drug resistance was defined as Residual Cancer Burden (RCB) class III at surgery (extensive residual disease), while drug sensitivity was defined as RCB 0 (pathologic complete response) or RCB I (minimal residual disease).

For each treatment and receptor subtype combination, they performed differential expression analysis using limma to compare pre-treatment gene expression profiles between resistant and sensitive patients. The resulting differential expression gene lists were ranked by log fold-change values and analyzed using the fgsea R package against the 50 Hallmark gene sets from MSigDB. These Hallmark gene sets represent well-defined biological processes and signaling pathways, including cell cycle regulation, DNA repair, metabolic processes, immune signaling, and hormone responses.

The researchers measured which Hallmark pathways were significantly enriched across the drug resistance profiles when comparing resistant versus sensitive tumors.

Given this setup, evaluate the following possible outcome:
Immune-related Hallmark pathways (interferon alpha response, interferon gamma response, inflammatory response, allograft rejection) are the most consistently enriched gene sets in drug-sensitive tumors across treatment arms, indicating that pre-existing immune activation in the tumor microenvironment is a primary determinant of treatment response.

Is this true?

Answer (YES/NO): YES